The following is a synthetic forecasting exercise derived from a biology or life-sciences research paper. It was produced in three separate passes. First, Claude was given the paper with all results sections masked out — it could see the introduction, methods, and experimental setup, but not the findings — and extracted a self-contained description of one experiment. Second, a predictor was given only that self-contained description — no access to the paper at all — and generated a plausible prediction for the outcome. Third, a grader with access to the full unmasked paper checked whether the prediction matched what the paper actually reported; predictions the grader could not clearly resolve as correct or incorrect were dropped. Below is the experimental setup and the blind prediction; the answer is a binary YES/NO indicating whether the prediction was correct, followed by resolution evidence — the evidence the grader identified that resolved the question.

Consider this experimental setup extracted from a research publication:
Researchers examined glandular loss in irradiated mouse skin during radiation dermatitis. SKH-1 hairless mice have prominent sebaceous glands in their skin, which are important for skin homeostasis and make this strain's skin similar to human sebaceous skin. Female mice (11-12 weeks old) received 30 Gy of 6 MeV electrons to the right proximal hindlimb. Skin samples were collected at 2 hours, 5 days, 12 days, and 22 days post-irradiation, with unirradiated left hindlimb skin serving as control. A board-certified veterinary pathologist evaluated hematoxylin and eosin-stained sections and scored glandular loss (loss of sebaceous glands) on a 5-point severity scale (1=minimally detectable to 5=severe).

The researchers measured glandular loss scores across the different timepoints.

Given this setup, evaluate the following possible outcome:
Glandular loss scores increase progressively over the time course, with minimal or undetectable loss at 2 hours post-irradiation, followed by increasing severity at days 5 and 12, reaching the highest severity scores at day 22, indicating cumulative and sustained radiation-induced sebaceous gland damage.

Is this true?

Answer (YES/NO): NO